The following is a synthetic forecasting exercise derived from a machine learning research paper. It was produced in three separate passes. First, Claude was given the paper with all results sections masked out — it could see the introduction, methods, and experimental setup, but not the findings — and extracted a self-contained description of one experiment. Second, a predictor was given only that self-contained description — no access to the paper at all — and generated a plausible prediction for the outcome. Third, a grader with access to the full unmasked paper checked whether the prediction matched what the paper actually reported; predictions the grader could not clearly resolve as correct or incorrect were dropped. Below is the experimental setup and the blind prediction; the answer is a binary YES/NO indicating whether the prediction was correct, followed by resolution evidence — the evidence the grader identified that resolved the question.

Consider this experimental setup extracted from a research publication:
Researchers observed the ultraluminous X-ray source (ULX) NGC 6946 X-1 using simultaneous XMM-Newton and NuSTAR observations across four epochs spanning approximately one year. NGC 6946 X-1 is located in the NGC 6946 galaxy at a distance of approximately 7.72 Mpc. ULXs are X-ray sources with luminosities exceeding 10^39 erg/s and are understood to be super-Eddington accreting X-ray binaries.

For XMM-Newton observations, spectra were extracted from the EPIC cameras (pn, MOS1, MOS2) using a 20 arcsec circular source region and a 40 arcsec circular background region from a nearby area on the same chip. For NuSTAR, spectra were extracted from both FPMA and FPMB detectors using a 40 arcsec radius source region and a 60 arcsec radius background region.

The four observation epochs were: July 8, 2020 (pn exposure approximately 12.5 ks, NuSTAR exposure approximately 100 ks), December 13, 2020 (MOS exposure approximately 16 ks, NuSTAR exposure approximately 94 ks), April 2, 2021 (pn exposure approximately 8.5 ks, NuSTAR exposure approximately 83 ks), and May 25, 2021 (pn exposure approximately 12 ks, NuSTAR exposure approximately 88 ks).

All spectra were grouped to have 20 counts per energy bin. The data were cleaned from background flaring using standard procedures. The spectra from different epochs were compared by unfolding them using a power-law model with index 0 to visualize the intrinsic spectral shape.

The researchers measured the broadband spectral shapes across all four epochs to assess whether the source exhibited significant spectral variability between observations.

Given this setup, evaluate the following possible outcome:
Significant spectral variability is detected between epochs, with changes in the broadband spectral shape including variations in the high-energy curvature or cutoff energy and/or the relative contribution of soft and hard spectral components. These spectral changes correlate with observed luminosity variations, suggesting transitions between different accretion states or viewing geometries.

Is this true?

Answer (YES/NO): NO